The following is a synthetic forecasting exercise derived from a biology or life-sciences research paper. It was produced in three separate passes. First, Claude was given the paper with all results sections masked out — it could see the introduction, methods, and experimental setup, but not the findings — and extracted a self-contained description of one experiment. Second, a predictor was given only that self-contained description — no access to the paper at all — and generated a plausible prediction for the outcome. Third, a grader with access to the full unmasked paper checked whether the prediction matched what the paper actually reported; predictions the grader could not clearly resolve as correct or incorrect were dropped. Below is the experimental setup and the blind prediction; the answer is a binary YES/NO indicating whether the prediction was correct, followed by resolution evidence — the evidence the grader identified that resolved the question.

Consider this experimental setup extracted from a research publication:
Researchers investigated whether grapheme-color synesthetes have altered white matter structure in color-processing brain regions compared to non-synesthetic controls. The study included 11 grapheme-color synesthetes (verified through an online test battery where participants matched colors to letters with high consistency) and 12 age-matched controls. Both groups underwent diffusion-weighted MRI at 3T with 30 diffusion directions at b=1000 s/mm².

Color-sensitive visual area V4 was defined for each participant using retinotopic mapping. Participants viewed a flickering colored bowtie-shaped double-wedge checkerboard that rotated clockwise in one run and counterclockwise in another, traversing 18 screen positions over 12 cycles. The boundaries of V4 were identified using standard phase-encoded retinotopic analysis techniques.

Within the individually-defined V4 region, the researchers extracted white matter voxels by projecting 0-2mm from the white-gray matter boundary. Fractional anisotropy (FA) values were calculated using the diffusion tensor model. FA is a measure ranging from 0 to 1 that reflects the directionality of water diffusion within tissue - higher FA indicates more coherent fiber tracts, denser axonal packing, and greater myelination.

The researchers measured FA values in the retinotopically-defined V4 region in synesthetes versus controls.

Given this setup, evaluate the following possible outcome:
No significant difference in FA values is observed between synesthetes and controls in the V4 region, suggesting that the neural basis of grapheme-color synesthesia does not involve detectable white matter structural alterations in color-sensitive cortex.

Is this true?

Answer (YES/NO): YES